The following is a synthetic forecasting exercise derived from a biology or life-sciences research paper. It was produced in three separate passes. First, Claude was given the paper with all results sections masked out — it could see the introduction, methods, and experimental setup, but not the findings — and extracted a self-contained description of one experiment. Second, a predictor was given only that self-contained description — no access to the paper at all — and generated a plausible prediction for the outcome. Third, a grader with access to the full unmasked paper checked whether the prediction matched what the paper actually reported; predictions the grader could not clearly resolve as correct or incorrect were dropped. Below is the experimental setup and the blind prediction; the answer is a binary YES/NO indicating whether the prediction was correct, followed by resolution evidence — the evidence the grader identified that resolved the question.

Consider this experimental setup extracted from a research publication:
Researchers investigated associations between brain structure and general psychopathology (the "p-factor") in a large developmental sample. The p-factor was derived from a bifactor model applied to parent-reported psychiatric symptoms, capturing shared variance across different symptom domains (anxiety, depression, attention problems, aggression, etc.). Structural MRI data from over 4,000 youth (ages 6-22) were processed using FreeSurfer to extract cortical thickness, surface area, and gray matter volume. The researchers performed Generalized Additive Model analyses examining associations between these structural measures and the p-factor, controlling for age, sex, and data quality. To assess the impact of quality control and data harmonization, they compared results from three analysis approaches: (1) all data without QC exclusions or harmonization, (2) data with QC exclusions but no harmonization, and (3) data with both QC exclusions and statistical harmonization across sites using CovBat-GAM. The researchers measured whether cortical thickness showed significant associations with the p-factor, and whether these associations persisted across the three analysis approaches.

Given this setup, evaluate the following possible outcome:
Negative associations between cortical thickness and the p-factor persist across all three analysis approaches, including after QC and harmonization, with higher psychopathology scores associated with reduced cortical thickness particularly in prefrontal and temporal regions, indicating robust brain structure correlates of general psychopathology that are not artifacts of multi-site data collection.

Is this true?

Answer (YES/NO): NO